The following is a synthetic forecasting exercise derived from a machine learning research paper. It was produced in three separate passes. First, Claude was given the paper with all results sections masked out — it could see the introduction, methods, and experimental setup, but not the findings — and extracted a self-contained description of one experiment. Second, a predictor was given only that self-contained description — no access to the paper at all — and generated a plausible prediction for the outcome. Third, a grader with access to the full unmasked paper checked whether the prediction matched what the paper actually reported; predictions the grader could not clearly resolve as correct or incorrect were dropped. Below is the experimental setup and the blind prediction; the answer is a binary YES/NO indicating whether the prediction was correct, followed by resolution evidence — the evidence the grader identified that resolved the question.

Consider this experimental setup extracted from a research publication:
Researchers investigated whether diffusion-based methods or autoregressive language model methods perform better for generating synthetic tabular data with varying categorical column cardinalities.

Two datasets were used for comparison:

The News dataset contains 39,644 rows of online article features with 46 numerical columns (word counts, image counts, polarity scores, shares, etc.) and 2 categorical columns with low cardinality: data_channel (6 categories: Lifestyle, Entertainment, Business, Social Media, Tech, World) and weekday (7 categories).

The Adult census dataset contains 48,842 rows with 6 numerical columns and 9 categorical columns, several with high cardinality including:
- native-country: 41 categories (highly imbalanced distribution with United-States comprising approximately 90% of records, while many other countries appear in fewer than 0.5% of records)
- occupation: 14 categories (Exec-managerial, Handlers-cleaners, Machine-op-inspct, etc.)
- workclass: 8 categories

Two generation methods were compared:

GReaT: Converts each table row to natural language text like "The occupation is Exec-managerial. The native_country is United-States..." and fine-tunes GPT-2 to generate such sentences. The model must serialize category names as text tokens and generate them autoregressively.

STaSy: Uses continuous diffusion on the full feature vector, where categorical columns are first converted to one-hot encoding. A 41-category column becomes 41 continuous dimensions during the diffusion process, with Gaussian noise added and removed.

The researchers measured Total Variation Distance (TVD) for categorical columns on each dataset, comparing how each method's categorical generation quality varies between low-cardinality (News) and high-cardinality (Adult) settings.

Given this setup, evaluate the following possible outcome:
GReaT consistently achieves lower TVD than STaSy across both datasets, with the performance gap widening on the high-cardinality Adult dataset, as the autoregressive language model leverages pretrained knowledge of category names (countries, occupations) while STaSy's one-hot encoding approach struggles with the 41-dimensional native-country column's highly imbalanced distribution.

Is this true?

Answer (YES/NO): NO